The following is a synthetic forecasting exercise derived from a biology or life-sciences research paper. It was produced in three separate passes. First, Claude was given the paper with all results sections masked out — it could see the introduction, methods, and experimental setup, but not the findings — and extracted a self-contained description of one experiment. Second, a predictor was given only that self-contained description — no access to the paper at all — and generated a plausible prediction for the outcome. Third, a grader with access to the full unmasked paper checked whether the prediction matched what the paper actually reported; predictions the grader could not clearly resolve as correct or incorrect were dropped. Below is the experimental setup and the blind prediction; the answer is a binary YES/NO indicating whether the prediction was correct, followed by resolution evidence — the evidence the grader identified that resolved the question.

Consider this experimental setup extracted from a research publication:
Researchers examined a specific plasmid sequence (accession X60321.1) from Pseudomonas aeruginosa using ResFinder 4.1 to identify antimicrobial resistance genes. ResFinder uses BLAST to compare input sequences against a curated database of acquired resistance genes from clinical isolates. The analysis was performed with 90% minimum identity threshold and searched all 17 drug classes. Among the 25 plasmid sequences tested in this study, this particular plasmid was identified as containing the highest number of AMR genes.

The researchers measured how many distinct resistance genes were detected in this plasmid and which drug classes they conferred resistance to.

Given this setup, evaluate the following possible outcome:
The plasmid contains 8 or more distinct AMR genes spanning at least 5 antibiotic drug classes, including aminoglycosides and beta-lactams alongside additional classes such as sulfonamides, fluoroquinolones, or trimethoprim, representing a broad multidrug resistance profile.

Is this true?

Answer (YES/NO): NO